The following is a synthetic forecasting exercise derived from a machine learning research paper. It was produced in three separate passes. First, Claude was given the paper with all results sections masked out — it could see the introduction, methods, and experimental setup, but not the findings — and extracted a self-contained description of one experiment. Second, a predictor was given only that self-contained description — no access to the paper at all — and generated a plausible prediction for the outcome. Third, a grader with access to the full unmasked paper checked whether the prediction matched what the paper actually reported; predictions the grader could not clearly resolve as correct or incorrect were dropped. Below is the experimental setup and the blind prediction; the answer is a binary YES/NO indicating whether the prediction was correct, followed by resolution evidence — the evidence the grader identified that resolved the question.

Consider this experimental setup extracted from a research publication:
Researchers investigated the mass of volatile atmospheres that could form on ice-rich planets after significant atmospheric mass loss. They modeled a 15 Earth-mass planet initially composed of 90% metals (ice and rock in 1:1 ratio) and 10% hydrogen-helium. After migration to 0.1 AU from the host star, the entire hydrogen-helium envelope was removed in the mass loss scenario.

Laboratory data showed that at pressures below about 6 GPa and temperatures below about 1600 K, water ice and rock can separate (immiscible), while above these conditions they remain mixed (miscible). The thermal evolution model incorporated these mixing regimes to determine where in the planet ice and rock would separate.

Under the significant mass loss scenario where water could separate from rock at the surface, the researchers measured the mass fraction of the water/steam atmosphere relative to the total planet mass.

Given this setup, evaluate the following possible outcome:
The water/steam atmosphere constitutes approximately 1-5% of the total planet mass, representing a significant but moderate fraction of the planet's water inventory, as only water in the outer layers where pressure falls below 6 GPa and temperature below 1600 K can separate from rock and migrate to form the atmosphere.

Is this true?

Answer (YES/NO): NO